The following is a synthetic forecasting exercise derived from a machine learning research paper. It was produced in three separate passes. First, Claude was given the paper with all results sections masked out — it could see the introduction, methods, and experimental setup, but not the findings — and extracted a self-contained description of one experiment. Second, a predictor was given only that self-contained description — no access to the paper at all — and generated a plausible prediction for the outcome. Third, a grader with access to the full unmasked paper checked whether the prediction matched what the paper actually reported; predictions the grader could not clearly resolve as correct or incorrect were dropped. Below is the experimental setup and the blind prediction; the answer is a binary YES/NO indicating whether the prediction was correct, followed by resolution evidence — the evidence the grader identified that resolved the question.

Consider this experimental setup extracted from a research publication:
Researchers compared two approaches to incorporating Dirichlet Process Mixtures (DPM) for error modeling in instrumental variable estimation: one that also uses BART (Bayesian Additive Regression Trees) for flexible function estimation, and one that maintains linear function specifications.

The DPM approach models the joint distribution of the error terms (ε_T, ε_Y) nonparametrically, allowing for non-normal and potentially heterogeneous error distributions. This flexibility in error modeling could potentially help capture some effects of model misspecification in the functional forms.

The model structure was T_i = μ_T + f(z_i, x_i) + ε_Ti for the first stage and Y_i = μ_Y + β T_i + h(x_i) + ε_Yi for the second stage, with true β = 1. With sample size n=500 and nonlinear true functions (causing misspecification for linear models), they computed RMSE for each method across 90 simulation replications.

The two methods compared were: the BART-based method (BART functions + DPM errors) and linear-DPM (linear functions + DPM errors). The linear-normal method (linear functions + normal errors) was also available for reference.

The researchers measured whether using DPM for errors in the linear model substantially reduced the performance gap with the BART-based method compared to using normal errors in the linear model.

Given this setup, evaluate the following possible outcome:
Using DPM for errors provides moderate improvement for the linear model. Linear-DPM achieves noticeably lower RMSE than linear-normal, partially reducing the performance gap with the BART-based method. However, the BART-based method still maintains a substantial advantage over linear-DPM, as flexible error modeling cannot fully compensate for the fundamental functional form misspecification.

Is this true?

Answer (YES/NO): NO